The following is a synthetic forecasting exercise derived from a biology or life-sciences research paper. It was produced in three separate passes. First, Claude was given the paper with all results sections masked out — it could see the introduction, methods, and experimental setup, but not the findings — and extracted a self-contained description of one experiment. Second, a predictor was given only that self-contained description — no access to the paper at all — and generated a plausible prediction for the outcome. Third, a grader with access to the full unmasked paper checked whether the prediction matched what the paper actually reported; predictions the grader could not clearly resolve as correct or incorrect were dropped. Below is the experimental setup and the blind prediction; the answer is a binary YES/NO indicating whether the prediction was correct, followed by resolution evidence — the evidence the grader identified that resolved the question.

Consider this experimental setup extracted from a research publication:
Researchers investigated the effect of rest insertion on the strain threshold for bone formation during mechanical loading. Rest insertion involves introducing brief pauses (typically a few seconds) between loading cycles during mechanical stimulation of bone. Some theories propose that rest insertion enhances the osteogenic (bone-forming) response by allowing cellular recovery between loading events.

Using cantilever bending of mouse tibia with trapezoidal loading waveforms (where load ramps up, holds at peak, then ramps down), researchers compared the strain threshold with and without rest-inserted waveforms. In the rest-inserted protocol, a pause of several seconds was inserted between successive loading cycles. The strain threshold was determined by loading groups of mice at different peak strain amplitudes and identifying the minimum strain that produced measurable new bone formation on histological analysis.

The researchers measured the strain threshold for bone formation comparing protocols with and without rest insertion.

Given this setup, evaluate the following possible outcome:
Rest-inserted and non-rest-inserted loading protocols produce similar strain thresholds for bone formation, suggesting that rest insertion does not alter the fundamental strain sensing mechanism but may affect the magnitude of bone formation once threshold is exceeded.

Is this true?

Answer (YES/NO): NO